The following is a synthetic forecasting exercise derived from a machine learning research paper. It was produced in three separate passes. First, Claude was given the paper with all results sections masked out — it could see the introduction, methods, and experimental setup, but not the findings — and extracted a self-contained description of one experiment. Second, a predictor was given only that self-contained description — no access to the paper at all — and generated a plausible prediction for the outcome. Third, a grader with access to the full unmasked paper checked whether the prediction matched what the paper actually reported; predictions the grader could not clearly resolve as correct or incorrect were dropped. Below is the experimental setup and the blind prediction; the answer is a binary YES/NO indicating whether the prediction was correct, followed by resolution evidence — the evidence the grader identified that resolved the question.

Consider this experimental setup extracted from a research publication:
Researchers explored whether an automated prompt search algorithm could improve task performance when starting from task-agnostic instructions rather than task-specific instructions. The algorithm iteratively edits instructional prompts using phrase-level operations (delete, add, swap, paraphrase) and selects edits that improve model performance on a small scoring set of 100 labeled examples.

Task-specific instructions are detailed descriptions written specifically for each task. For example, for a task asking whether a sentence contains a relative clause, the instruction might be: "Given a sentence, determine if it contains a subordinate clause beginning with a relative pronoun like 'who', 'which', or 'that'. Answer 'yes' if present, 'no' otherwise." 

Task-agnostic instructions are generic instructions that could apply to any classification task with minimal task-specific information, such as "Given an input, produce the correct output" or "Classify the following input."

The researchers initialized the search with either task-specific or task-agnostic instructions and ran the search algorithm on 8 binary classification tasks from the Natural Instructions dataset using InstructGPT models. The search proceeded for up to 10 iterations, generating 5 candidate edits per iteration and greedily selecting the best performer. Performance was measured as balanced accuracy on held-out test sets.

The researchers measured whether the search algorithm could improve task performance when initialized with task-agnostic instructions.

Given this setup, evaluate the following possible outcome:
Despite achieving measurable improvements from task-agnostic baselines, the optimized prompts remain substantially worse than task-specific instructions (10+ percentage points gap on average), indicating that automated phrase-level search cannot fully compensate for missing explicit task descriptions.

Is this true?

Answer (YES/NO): NO